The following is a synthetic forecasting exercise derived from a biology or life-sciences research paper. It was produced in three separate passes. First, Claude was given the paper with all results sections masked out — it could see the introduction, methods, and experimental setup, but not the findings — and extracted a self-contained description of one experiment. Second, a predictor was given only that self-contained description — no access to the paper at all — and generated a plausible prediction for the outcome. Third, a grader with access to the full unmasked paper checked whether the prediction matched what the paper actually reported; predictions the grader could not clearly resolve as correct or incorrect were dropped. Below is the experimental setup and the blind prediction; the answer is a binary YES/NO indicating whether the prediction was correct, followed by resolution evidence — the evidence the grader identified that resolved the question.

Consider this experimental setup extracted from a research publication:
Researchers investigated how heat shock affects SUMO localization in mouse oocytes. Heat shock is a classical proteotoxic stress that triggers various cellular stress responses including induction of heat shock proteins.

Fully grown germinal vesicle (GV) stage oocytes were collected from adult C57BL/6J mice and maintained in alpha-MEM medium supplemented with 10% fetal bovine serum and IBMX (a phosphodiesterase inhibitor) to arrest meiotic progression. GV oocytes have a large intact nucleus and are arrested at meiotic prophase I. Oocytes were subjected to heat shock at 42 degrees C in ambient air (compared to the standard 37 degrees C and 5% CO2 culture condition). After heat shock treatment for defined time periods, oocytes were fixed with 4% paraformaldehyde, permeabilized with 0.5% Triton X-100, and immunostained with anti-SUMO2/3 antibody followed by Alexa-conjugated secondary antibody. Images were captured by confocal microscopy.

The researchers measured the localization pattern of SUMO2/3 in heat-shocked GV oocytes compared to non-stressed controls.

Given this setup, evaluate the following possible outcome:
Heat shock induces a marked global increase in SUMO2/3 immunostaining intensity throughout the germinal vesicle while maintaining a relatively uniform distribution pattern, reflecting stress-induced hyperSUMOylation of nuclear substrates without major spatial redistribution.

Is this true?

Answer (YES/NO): NO